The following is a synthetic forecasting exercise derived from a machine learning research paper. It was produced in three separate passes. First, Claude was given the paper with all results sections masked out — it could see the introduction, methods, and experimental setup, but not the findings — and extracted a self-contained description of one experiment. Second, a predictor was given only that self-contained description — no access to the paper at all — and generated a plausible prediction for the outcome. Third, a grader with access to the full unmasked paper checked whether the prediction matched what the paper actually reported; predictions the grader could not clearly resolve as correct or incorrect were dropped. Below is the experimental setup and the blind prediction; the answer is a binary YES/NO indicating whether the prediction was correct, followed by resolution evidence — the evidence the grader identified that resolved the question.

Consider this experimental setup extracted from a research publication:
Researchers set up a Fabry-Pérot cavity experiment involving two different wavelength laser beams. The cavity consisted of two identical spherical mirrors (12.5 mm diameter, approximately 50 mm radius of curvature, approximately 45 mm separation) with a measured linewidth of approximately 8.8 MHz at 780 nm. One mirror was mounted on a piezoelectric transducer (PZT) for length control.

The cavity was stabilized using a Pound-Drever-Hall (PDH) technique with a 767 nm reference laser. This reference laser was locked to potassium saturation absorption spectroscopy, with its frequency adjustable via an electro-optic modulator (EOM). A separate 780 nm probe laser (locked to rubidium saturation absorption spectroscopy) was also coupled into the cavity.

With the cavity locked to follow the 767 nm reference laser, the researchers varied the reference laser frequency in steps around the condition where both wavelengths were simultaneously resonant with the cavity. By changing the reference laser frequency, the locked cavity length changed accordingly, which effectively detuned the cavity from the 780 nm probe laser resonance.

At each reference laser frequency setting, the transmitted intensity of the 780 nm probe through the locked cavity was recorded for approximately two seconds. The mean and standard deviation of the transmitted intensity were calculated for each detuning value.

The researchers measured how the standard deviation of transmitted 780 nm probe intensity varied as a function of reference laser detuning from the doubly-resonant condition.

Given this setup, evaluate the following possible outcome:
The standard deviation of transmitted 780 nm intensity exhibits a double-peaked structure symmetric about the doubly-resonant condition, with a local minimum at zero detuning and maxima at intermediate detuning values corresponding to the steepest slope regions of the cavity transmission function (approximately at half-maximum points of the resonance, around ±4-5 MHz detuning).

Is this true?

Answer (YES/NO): NO